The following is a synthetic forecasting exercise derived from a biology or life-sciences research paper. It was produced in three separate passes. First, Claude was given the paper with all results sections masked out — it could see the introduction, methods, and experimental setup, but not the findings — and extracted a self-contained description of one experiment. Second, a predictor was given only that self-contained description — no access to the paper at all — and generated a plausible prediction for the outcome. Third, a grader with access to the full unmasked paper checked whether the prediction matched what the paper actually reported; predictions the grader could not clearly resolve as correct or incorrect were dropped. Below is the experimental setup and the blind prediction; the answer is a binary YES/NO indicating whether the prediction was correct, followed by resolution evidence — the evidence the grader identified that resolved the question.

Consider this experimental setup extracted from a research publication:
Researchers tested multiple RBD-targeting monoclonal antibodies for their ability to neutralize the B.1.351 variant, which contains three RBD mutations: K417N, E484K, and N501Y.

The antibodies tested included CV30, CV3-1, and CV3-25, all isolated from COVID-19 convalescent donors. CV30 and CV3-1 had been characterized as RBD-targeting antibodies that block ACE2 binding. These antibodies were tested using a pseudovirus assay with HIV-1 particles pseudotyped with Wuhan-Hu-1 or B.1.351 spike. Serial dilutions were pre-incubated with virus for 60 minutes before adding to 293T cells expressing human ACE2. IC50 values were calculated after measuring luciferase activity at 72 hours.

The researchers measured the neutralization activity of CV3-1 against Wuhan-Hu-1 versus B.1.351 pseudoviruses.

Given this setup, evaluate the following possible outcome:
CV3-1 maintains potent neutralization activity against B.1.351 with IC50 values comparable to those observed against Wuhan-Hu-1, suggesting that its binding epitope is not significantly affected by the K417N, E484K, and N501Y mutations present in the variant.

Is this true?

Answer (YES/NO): NO